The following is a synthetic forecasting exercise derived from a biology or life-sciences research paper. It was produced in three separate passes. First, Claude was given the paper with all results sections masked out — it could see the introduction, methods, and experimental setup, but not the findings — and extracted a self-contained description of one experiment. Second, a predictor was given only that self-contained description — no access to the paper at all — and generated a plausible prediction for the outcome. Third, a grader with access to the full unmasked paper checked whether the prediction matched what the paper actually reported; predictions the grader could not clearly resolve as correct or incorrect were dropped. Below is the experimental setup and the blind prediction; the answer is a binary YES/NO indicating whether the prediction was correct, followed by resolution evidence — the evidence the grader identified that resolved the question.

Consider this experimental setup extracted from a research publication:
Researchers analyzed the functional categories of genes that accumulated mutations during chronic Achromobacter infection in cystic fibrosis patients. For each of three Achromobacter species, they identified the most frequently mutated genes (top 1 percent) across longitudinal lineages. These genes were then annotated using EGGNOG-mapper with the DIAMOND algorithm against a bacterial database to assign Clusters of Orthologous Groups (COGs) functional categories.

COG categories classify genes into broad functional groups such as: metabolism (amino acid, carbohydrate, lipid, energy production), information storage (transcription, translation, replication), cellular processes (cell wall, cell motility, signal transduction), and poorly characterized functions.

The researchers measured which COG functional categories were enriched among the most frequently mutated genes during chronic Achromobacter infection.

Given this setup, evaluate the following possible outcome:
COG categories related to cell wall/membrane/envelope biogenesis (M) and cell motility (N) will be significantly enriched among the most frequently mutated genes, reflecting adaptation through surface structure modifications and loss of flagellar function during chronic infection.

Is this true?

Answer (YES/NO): NO